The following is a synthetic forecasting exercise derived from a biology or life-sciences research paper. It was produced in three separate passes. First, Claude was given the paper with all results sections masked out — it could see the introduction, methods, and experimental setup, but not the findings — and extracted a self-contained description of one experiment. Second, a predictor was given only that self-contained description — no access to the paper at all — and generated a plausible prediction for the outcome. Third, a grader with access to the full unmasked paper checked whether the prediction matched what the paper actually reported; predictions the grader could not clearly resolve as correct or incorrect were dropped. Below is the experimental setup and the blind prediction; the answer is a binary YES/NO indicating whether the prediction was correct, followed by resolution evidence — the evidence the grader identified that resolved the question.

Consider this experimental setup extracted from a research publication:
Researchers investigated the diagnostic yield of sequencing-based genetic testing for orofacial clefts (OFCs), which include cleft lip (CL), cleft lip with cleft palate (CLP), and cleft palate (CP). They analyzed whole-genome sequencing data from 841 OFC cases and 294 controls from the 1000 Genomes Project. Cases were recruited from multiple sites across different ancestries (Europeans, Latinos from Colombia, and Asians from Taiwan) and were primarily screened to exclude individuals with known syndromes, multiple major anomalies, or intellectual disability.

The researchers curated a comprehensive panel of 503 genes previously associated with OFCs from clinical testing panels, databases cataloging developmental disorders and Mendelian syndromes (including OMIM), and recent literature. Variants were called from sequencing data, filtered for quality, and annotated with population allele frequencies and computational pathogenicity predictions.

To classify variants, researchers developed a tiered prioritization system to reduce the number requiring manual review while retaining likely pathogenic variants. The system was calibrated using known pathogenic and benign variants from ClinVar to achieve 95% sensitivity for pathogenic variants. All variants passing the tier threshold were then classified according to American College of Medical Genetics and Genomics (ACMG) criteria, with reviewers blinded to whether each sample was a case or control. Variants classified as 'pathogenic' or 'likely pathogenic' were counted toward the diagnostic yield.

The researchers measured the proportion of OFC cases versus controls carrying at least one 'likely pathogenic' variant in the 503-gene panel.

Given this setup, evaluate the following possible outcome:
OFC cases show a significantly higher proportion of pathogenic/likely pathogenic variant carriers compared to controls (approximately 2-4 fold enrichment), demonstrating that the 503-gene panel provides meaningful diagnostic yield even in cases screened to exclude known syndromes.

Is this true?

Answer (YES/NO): NO